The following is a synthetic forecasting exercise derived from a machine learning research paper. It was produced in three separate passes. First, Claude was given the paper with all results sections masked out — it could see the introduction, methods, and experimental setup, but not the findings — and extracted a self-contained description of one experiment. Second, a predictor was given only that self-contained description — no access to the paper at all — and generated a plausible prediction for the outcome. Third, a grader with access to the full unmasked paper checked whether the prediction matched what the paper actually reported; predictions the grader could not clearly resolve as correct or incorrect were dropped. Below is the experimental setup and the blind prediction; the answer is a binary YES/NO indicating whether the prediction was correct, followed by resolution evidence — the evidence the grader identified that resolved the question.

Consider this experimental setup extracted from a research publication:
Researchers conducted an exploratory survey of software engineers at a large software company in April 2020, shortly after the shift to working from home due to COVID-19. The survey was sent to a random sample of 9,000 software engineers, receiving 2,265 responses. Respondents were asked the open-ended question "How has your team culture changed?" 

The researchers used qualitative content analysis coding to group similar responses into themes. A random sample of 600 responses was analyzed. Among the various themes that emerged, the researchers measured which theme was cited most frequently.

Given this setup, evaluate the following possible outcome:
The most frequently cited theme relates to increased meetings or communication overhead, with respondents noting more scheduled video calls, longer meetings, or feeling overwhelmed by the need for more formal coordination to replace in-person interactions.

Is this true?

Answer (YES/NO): NO